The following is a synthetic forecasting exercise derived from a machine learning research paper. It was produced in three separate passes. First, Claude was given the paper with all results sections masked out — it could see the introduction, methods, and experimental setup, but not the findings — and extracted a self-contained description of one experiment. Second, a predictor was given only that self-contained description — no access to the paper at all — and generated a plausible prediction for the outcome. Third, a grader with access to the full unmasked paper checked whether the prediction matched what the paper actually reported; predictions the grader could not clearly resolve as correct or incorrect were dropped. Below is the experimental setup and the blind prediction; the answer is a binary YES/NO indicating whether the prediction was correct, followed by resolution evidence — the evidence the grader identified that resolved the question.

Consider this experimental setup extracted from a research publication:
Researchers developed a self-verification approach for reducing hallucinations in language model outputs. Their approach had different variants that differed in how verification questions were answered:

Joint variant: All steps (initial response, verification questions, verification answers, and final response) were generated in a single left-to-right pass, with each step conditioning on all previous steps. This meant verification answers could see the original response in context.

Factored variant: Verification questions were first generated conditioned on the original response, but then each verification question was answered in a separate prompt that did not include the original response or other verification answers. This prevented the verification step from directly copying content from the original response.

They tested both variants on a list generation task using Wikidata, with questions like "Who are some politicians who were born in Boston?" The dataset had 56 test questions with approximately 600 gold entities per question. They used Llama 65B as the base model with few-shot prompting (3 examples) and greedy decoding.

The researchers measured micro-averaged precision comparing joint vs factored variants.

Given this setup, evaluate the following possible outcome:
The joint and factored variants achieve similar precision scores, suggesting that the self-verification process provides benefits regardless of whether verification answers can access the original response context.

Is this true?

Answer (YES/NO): NO